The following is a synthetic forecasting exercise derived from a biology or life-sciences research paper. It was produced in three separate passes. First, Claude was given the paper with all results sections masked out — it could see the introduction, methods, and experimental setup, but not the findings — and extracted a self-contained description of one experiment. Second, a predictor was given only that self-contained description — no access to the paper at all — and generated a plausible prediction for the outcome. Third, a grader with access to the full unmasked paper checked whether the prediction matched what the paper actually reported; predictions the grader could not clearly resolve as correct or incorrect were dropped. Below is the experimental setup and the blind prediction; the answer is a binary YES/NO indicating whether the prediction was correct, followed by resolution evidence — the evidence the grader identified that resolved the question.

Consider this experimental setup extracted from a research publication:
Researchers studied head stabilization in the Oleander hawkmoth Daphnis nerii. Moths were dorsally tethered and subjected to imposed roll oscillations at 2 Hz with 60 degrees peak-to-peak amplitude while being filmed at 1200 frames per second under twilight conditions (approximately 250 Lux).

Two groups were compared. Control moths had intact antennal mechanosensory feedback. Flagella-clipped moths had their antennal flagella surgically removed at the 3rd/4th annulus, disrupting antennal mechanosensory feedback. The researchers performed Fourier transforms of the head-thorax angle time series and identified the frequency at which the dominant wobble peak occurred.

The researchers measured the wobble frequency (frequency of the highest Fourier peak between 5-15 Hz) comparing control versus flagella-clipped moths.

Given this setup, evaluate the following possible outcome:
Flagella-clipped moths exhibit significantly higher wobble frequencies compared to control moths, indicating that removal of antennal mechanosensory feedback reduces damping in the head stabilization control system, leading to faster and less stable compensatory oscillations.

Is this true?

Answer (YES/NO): NO